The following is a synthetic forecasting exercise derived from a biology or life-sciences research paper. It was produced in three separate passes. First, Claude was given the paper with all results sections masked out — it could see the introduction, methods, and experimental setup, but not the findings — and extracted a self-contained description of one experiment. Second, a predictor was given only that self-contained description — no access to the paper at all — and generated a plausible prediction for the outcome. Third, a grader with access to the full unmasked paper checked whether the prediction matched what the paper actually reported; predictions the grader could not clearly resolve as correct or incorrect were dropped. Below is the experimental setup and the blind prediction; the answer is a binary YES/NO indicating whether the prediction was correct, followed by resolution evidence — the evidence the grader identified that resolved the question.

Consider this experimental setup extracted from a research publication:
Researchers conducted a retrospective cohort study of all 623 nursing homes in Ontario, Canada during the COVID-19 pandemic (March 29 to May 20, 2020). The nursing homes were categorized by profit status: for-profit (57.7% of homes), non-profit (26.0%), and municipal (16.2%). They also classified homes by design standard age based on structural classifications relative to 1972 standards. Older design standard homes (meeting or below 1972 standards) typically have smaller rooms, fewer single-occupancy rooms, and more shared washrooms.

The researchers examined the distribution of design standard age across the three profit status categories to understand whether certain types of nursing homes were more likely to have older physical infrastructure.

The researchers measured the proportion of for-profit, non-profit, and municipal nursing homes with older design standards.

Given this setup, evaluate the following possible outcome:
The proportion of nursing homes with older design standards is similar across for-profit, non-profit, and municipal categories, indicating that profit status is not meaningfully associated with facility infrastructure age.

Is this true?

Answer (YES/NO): NO